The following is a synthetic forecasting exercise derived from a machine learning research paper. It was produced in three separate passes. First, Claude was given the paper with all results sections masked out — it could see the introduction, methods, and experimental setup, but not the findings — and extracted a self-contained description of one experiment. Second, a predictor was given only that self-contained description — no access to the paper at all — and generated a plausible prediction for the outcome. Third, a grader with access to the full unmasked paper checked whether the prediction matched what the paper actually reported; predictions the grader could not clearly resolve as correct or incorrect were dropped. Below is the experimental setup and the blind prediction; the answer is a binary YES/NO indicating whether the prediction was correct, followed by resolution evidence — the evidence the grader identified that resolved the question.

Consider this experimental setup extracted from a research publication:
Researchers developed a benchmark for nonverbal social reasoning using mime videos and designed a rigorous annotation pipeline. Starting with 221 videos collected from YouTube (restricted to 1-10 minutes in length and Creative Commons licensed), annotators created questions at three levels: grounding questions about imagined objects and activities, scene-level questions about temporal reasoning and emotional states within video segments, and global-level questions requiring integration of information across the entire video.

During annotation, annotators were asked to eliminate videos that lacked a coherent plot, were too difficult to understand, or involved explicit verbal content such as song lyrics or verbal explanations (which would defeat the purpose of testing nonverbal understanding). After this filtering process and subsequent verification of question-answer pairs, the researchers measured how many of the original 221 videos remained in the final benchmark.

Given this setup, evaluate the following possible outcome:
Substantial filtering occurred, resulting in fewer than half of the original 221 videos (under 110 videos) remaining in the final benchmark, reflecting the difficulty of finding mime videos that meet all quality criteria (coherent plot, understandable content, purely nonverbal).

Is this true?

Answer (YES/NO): YES